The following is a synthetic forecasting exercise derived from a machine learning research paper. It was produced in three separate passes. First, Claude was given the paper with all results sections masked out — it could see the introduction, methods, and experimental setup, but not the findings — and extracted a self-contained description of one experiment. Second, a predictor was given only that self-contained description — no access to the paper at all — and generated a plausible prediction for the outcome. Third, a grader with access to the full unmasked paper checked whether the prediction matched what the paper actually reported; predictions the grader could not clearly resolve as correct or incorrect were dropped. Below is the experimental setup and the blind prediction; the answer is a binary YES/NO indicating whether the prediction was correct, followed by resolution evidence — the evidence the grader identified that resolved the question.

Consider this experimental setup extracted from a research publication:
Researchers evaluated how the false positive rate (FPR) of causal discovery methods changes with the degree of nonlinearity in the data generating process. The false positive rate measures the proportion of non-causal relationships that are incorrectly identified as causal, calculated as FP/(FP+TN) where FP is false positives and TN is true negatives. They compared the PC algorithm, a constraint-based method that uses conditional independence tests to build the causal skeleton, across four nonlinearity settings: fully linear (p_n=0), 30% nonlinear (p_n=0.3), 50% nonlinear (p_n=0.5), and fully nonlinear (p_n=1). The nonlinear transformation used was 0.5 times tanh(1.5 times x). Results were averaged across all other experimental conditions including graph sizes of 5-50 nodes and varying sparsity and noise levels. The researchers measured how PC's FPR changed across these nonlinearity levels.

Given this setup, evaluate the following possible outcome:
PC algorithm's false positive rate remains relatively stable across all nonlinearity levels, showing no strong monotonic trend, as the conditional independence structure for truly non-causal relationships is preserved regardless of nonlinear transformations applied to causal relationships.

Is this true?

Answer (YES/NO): NO